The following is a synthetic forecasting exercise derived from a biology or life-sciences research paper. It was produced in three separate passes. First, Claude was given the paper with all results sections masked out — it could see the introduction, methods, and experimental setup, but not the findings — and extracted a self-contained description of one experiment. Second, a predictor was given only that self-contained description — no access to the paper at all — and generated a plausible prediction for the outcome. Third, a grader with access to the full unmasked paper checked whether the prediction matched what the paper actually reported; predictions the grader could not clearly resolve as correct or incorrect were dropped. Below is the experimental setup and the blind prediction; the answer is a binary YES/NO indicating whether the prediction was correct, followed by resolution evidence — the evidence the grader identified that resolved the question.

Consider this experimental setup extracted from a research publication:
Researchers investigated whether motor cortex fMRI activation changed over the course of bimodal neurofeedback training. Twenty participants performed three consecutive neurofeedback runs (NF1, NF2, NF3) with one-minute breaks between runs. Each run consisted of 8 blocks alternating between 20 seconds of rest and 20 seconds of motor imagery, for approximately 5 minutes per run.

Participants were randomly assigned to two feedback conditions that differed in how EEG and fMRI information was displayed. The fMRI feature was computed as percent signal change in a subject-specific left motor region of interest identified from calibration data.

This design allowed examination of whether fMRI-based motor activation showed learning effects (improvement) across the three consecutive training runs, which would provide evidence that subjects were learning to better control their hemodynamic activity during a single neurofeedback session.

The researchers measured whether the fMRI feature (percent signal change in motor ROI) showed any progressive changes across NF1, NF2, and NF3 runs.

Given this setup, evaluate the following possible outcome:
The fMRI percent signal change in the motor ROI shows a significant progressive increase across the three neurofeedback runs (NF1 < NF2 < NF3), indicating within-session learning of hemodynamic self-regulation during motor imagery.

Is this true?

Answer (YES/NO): NO